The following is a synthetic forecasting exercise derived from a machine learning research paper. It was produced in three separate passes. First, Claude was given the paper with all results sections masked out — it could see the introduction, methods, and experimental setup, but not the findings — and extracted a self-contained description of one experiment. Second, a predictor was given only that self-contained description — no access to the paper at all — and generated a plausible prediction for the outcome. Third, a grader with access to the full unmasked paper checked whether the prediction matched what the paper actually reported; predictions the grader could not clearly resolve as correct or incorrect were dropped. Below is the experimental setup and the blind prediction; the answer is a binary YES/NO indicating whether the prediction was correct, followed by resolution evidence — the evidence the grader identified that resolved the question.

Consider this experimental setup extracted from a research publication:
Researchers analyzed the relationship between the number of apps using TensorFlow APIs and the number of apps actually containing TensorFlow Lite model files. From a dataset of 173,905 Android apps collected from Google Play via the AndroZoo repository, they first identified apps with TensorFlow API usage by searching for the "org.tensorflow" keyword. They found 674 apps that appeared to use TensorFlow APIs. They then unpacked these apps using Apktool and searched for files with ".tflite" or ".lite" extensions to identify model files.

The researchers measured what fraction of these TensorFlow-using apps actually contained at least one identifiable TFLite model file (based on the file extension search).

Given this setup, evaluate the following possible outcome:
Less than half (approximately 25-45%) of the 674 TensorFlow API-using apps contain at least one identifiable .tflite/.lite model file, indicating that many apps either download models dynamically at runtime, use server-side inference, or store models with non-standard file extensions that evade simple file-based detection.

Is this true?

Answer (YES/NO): YES